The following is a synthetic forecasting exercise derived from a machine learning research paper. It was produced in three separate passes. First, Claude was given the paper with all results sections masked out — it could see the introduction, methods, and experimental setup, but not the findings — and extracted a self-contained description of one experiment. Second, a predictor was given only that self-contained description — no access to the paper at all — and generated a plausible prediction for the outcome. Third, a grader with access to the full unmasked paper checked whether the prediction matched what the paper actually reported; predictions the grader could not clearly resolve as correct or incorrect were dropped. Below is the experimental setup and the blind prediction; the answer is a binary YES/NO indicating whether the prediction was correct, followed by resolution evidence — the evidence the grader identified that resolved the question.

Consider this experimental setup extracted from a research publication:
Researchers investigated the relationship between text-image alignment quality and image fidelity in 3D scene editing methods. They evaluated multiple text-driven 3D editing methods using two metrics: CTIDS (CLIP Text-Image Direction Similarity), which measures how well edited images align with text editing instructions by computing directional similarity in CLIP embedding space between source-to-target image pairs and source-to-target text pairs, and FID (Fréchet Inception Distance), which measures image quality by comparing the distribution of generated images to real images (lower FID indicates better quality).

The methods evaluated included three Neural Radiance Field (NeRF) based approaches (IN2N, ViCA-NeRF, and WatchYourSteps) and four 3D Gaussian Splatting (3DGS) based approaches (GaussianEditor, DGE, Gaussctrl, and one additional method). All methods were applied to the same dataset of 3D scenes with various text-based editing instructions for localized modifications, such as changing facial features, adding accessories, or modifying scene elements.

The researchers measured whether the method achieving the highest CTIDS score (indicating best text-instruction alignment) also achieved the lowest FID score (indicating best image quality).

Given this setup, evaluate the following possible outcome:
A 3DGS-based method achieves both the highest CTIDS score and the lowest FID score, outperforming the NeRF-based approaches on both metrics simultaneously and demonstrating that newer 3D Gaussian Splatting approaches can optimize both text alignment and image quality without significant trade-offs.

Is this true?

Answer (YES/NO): NO